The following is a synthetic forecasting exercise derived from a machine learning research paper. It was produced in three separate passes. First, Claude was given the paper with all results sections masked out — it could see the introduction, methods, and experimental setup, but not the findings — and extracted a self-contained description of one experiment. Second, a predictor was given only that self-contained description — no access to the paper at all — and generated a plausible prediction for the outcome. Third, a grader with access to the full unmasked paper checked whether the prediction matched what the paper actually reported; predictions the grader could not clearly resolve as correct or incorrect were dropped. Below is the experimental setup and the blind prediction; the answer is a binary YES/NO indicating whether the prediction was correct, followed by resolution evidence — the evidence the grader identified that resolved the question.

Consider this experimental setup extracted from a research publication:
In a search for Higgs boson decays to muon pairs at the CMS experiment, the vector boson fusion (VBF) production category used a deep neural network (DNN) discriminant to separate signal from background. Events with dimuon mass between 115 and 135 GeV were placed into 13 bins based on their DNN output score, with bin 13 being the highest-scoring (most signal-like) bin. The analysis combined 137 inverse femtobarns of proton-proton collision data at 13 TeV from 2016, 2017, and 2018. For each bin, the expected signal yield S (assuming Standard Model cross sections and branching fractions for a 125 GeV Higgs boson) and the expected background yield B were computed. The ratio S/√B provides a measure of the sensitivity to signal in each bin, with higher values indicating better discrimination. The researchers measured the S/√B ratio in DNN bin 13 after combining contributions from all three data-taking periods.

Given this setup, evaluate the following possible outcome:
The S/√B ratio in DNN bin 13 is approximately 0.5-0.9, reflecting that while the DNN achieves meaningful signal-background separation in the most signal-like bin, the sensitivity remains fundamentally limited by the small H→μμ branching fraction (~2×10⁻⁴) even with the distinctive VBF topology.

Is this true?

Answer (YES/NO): NO